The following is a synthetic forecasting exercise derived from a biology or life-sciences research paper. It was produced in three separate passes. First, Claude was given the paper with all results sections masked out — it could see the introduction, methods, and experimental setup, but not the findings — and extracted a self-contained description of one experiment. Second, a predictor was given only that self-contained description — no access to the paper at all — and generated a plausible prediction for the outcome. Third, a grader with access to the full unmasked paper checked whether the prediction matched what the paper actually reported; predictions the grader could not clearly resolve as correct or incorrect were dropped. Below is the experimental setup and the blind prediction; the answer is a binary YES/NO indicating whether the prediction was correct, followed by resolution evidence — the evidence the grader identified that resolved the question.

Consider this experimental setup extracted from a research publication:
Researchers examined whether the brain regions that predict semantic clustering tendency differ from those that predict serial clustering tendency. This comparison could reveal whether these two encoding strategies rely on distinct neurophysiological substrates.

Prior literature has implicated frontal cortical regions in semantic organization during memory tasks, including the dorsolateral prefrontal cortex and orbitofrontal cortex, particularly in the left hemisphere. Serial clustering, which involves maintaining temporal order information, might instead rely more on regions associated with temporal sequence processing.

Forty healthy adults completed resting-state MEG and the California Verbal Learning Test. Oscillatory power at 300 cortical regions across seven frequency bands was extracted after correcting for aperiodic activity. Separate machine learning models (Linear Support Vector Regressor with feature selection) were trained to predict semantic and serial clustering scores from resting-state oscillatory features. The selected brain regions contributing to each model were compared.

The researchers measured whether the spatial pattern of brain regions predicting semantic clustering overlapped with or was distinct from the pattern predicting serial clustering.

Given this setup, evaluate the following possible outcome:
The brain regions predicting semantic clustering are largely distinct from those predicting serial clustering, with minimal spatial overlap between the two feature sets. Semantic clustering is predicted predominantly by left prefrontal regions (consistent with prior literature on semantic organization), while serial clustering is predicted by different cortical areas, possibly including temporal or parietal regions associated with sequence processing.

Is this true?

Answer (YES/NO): NO